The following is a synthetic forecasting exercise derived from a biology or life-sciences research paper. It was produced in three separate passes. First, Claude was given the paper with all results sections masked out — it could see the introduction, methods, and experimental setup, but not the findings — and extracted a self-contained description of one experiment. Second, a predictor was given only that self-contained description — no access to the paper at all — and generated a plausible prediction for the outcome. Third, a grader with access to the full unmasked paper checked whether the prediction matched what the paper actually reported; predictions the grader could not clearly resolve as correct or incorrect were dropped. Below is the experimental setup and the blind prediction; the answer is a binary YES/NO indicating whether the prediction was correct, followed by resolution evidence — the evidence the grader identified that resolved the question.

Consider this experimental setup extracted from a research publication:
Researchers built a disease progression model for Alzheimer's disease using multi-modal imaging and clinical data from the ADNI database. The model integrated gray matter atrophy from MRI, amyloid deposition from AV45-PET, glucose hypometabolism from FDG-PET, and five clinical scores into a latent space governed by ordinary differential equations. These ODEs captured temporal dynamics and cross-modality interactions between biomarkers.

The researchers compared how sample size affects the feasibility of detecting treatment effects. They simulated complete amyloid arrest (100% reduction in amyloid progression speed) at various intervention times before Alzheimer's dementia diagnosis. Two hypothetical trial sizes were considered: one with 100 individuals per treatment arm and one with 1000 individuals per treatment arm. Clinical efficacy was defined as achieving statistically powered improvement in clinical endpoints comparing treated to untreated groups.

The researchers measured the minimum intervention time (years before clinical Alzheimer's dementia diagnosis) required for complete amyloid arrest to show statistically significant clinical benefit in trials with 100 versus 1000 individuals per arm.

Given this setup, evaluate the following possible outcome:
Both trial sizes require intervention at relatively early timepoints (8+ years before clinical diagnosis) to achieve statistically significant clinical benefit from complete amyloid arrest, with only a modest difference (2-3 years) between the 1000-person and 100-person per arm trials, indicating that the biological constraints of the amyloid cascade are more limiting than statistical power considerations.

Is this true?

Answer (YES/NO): NO